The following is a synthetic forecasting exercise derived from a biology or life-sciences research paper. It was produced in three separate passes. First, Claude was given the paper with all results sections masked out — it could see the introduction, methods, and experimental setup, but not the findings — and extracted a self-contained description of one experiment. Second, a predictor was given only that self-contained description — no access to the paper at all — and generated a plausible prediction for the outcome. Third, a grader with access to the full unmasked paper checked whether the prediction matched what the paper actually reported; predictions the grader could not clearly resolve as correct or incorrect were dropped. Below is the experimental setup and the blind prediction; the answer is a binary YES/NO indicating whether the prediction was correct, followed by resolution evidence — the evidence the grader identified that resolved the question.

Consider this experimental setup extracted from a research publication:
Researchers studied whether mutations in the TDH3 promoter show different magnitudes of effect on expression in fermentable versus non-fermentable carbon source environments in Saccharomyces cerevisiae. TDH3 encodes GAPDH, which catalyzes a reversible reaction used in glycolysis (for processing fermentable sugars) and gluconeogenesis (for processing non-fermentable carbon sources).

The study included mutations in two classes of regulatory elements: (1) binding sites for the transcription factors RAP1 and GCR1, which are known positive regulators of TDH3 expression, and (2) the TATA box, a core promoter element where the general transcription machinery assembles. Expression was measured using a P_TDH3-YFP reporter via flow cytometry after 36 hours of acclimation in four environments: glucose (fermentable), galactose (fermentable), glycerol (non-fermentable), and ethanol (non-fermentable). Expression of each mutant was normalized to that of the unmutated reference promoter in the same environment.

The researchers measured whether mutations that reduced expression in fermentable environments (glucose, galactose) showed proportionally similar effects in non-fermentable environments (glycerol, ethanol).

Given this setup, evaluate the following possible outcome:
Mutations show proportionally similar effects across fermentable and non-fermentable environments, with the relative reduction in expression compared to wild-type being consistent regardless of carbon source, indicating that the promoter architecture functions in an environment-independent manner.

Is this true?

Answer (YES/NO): NO